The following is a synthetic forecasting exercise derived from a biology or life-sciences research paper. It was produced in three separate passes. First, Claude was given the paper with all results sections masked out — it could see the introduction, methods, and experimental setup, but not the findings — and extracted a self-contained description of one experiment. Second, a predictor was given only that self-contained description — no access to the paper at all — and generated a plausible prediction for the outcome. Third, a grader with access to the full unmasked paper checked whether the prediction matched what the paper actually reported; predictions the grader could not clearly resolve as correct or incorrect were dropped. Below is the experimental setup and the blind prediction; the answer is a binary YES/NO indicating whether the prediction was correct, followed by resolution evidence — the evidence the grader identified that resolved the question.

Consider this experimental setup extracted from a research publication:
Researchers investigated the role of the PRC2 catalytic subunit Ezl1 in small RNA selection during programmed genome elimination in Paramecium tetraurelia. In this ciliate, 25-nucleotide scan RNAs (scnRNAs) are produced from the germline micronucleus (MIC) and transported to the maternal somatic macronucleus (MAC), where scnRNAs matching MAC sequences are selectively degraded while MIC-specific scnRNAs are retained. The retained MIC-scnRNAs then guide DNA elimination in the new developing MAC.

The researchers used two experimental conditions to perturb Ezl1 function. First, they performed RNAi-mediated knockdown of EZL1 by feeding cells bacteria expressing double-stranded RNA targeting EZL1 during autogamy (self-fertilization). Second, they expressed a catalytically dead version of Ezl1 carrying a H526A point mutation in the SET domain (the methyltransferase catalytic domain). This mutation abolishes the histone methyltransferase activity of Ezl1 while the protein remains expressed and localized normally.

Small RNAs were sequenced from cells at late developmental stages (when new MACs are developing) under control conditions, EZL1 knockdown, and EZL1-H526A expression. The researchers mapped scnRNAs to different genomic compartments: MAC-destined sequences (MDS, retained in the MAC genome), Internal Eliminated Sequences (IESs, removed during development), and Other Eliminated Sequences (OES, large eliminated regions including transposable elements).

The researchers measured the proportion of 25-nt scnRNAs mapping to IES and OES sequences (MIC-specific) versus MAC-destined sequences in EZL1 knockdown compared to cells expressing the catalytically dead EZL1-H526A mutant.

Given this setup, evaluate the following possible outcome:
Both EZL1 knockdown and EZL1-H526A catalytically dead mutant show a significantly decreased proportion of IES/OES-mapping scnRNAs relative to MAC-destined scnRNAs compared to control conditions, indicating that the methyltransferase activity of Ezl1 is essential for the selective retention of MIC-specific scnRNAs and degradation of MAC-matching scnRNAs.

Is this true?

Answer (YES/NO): NO